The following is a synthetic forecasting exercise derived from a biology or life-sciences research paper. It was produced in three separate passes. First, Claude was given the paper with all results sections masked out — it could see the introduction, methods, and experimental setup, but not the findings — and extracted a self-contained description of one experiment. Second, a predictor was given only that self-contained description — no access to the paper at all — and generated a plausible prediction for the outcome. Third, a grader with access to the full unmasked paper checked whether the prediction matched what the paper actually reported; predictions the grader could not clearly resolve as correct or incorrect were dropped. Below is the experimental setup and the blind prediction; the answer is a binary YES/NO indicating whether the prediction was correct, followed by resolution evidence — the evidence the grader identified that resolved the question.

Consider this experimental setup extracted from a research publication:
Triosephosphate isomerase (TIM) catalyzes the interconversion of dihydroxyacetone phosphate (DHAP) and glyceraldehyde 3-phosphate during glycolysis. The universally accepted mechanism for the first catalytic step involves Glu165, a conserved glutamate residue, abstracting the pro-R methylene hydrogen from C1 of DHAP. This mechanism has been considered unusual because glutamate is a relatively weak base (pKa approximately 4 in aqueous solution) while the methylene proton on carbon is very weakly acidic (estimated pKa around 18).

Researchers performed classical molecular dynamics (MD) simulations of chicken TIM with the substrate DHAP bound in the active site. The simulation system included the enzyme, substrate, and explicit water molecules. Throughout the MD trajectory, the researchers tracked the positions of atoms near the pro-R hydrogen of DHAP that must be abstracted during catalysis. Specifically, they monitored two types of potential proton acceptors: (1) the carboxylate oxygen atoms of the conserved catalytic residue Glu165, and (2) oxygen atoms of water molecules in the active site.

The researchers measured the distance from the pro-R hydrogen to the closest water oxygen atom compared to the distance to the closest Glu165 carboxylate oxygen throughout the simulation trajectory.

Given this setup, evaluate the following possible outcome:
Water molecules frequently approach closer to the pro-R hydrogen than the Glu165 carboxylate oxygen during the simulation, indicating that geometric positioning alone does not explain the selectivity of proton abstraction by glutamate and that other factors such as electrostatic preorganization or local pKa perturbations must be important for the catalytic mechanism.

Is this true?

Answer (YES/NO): YES